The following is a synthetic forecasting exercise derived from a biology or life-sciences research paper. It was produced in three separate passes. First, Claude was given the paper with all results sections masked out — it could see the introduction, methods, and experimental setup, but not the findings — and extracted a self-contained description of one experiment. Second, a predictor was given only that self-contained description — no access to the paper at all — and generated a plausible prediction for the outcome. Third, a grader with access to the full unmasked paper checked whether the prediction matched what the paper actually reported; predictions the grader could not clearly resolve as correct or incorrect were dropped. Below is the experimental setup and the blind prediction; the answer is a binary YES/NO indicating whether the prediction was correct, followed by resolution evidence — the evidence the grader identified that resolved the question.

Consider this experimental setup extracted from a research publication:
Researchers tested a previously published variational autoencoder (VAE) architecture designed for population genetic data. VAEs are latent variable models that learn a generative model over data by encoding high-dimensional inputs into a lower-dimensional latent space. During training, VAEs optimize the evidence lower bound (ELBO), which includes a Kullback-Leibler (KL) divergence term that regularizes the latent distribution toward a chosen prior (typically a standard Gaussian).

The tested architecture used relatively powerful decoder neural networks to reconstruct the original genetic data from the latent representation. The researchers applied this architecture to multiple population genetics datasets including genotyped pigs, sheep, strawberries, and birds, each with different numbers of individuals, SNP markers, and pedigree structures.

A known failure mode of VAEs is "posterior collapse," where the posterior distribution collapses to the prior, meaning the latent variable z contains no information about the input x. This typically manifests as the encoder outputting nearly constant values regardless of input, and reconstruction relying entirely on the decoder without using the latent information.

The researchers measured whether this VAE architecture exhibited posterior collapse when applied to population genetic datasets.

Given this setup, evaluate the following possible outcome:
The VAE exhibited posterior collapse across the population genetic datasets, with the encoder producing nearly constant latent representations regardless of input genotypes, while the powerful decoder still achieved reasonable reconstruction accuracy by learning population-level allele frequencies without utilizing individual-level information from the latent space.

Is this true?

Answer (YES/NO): NO